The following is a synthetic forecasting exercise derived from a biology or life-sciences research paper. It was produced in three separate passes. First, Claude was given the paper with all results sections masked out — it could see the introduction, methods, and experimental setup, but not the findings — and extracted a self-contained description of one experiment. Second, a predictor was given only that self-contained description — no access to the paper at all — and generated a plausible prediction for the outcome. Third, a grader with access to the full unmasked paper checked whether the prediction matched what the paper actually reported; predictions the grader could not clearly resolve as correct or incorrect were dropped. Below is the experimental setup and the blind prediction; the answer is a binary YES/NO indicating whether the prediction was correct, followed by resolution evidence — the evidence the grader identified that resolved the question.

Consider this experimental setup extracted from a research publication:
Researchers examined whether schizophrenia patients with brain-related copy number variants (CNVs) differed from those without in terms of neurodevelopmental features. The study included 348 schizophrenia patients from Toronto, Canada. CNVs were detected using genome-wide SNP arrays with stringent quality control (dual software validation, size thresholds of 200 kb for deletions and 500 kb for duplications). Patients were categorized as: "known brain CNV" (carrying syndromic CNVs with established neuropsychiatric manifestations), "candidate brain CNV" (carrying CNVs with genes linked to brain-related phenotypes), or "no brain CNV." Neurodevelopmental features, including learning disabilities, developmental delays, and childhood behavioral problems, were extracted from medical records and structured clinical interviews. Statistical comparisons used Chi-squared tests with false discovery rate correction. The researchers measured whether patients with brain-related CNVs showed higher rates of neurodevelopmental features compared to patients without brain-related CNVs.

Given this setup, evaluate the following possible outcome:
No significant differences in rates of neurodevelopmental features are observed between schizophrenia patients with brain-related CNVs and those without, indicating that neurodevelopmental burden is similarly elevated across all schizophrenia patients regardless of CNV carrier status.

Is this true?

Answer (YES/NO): NO